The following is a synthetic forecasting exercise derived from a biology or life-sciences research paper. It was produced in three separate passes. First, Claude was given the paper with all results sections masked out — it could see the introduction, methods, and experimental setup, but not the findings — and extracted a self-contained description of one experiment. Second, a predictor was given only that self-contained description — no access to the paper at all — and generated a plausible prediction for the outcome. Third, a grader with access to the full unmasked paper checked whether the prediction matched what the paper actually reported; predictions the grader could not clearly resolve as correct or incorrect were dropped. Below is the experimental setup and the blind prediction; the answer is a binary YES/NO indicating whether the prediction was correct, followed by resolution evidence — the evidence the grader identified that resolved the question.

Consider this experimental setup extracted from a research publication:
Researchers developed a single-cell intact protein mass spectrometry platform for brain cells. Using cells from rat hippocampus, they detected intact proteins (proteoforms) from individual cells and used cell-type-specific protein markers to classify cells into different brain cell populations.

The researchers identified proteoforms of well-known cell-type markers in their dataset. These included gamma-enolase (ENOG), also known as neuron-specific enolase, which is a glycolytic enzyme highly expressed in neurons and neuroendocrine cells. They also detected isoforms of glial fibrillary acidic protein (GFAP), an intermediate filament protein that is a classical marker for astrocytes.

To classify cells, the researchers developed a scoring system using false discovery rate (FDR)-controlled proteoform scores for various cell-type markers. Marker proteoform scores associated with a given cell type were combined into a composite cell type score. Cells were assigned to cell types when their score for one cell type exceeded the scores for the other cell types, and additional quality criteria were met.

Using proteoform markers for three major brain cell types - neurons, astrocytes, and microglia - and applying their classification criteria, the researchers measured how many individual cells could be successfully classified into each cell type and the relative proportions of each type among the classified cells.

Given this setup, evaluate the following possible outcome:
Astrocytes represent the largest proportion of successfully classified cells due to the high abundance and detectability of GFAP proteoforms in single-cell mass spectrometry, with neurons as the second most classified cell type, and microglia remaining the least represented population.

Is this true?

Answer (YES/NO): NO